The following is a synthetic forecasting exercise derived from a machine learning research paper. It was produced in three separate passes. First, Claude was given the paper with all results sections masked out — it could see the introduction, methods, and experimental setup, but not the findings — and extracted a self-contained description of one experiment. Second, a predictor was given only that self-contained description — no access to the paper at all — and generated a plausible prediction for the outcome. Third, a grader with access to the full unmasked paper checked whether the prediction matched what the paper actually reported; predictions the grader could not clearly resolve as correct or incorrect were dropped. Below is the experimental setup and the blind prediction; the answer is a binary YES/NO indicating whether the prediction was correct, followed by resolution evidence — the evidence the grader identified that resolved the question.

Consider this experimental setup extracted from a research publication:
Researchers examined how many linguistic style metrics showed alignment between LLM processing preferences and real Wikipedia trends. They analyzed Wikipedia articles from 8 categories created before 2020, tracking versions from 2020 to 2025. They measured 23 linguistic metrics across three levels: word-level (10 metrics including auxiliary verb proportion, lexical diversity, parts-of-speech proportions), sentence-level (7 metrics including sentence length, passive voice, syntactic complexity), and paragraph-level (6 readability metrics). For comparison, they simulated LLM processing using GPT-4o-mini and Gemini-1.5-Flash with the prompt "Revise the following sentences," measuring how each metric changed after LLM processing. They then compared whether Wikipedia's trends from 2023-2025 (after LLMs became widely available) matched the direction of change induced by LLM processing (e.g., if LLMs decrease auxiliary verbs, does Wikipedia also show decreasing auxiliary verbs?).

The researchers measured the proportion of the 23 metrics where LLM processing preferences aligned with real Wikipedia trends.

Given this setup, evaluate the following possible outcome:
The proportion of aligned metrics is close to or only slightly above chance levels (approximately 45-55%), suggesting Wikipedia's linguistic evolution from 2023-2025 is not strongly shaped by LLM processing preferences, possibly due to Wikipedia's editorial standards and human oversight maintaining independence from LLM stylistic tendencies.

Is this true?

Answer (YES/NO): NO